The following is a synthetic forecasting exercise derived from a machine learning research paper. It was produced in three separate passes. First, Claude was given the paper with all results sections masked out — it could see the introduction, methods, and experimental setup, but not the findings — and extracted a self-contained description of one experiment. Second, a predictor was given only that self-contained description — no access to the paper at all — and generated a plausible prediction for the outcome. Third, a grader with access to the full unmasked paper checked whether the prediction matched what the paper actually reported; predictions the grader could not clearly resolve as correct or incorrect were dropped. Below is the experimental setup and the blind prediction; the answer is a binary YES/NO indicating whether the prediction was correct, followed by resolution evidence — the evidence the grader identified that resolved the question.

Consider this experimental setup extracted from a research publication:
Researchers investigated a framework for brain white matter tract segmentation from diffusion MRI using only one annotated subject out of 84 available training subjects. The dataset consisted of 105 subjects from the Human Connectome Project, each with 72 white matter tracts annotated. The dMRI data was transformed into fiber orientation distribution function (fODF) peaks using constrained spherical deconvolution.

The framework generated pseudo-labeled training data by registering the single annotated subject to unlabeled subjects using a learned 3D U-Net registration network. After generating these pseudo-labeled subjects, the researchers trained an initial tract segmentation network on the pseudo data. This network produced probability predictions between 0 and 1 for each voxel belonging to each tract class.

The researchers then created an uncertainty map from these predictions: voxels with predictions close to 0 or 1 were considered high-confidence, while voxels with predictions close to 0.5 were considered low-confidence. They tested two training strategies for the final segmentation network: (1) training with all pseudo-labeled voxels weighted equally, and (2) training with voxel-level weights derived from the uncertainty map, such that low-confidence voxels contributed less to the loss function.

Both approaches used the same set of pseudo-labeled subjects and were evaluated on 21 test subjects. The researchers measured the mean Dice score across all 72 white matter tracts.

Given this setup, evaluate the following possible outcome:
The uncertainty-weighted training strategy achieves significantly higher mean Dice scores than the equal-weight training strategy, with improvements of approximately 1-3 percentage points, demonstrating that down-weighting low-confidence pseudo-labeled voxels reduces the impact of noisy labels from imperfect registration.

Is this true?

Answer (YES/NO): NO